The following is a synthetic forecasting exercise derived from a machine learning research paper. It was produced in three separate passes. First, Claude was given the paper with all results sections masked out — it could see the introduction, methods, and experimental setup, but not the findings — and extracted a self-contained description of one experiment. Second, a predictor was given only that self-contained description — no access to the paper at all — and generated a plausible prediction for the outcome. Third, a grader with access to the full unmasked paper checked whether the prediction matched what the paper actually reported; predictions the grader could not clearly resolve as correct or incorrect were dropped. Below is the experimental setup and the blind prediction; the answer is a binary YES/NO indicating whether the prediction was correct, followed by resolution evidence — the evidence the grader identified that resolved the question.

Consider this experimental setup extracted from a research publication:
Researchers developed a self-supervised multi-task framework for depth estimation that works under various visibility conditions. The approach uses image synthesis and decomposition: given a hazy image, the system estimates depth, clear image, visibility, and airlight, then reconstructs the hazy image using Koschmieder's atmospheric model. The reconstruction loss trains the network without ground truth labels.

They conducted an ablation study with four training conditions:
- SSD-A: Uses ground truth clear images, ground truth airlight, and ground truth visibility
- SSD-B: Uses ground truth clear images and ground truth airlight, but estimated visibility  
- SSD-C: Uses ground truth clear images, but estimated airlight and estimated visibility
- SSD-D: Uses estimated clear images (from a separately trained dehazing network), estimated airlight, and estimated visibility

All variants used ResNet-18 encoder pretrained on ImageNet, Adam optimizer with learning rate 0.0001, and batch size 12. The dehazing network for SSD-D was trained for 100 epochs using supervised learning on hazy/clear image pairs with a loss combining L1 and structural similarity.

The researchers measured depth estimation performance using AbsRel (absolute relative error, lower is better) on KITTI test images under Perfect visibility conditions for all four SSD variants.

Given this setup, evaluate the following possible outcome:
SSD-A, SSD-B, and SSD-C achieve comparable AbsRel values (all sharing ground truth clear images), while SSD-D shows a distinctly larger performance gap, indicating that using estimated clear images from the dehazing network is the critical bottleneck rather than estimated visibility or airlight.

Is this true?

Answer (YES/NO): YES